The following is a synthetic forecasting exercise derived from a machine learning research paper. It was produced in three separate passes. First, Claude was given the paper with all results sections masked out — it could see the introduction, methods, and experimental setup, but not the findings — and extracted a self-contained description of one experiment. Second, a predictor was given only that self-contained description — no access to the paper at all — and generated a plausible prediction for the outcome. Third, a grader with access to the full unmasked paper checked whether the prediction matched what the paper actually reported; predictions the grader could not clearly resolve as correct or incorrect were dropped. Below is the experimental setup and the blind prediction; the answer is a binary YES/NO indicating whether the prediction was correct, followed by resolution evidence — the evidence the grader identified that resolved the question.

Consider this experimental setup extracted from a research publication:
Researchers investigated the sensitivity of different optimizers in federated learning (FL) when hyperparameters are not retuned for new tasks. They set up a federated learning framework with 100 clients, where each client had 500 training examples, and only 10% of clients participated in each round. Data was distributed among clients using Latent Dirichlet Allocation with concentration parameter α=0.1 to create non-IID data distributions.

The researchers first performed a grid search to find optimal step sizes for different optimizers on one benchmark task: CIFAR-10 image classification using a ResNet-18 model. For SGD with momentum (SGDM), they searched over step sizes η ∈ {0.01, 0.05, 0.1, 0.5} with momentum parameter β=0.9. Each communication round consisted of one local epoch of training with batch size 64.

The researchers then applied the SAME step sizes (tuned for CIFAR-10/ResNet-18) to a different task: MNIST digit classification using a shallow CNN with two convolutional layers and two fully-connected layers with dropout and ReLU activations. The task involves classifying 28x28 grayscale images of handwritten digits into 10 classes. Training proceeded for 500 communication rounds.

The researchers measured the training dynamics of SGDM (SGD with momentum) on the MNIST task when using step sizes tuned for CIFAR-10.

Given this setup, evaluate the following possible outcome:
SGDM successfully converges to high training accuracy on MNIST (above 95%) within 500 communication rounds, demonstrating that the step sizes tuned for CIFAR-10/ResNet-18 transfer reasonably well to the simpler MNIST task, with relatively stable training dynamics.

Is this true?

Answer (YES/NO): NO